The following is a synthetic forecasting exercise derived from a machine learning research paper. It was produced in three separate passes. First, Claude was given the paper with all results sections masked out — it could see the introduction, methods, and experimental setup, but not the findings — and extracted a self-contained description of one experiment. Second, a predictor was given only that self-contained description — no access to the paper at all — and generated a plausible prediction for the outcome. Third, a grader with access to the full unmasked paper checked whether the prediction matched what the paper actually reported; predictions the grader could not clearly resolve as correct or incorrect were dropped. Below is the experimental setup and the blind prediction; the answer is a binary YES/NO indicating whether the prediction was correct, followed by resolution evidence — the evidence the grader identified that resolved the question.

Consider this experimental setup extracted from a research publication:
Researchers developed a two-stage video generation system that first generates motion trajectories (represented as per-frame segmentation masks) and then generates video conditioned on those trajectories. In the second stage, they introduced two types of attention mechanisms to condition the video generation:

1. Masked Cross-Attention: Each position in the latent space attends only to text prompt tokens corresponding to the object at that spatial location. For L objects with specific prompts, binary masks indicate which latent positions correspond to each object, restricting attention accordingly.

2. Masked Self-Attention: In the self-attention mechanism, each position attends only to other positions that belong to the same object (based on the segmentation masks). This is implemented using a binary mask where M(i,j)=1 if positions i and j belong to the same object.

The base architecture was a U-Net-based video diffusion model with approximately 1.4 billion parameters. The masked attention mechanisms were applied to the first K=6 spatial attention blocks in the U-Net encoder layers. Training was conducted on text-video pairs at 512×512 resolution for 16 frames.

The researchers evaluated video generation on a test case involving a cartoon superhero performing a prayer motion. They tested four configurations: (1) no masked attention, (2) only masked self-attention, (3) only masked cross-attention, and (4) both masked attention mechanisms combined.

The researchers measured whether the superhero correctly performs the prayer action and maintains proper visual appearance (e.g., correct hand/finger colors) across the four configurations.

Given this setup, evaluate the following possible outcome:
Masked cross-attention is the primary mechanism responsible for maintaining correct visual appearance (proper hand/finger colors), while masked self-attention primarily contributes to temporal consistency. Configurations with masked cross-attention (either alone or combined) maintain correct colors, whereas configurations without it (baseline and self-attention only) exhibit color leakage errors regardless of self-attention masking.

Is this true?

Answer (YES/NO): NO